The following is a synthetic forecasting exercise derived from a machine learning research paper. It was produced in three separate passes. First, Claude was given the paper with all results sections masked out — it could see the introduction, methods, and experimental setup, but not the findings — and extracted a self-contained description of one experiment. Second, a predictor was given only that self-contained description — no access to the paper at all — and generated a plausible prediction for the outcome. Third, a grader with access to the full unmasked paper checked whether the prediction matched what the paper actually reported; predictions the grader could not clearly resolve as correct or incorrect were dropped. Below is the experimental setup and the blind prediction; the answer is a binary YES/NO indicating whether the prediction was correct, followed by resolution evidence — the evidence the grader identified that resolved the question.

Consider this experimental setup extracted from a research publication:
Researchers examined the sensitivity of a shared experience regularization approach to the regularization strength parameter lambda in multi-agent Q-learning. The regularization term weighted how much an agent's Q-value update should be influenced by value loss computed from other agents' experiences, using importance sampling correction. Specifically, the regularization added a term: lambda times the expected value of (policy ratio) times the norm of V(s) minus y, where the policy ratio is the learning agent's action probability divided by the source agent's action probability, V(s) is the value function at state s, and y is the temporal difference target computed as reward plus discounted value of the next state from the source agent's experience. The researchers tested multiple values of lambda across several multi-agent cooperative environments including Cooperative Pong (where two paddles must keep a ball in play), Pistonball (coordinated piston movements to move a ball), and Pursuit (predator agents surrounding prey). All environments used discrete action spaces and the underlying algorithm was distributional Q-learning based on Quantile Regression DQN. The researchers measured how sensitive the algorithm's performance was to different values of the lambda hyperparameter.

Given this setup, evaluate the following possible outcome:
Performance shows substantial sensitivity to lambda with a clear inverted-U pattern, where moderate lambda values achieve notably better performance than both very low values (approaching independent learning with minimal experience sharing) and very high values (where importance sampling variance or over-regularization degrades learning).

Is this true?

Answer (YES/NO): NO